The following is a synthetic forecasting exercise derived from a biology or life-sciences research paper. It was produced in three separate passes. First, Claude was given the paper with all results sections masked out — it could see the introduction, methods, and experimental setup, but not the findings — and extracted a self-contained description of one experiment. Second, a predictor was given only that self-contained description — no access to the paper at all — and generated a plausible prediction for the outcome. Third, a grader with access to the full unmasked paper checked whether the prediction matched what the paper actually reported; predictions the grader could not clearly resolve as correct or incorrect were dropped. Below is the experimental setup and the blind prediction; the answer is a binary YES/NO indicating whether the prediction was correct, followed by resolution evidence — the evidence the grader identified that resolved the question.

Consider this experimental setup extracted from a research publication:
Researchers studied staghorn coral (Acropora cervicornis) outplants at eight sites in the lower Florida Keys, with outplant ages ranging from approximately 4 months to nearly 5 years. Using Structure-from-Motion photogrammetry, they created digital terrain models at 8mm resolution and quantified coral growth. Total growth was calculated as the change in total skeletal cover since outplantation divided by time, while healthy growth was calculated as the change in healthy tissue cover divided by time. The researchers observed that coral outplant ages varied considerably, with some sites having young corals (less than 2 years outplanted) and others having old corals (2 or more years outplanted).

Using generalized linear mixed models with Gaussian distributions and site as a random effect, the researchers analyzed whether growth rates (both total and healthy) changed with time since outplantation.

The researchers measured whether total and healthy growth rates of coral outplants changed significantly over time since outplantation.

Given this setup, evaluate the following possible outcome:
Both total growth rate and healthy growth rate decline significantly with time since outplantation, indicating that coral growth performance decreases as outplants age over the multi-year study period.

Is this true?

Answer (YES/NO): NO